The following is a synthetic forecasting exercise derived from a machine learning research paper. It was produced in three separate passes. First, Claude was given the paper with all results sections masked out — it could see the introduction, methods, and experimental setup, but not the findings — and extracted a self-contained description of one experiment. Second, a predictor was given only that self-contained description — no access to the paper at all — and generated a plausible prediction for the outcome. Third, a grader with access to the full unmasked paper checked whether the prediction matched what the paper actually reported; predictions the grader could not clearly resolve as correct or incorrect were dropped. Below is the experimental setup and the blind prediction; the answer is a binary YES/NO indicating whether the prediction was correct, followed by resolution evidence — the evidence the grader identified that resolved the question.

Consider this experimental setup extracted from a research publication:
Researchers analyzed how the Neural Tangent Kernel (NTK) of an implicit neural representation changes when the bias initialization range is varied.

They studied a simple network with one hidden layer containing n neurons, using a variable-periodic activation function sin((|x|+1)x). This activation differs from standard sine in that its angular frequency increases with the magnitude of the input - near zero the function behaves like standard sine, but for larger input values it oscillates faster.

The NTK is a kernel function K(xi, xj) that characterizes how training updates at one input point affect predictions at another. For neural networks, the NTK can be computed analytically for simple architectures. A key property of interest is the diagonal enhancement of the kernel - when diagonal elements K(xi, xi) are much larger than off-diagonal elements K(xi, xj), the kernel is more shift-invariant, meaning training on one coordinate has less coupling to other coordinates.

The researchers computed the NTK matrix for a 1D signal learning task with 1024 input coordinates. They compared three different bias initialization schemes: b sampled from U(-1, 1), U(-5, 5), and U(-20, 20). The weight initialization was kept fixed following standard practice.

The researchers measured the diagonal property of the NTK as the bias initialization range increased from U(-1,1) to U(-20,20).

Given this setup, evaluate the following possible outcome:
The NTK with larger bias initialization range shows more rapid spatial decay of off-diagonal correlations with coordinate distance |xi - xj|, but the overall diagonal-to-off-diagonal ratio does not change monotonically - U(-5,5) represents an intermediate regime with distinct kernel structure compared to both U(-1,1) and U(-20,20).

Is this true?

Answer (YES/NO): NO